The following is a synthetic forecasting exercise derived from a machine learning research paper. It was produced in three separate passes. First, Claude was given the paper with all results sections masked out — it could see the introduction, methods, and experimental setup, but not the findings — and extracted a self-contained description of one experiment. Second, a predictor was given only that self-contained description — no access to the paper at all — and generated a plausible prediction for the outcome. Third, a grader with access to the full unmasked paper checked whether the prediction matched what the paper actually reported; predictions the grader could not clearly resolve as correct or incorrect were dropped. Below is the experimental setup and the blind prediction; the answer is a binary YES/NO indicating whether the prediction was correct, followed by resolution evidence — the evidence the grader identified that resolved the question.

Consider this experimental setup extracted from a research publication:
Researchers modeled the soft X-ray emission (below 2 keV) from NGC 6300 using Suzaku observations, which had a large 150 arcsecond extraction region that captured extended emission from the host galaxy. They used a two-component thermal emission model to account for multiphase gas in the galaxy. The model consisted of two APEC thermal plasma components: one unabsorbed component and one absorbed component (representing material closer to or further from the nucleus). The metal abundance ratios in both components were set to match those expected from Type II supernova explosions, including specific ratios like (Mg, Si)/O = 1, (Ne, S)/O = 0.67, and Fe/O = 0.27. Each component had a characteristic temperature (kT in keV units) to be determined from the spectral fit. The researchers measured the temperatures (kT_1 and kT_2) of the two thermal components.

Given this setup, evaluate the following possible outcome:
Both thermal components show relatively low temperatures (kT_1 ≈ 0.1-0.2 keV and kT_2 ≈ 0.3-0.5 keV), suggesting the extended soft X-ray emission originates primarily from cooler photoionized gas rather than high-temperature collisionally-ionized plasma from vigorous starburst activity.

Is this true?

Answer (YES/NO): NO